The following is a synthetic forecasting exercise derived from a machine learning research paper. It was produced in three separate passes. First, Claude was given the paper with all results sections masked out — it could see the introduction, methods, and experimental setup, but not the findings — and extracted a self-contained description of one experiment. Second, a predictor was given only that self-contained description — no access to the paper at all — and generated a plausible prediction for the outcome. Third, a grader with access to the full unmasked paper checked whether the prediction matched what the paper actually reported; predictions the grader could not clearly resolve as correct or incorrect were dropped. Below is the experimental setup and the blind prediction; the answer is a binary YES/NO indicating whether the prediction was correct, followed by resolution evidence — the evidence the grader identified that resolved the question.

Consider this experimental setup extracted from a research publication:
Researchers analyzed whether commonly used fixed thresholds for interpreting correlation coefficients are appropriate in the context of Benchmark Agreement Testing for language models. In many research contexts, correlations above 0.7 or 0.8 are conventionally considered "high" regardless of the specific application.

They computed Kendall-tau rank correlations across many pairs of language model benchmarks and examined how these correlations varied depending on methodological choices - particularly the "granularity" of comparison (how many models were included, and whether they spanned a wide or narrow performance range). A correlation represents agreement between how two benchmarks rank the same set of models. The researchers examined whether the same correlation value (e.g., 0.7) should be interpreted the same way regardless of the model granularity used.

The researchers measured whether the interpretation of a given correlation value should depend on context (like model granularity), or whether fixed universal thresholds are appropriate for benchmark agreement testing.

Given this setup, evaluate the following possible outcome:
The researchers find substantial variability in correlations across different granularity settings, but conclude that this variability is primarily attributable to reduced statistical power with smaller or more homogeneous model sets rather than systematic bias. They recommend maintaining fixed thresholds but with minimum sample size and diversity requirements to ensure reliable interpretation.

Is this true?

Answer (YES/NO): NO